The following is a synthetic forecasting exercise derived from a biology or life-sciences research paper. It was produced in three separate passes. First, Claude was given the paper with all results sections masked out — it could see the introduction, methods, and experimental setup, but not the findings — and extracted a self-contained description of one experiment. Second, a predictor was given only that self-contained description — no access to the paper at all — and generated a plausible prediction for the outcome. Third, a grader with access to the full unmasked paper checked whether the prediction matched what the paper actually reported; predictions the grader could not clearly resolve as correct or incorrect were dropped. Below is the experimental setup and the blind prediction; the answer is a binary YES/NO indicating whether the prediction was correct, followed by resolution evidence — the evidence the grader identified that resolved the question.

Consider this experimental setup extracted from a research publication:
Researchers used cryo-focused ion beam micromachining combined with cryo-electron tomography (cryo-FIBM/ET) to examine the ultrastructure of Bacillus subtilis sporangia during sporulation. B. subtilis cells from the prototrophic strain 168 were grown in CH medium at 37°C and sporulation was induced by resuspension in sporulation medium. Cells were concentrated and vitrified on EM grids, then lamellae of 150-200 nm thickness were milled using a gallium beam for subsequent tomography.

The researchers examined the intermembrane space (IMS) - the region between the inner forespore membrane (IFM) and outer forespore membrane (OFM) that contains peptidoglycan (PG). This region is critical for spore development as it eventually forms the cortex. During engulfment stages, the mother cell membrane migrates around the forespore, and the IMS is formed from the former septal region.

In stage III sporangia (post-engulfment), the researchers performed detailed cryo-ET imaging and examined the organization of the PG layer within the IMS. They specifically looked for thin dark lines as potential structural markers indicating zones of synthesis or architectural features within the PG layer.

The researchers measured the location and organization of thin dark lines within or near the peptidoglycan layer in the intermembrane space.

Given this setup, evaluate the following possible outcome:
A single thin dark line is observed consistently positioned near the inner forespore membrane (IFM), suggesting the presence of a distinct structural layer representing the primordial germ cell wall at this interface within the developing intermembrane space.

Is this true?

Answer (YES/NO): NO